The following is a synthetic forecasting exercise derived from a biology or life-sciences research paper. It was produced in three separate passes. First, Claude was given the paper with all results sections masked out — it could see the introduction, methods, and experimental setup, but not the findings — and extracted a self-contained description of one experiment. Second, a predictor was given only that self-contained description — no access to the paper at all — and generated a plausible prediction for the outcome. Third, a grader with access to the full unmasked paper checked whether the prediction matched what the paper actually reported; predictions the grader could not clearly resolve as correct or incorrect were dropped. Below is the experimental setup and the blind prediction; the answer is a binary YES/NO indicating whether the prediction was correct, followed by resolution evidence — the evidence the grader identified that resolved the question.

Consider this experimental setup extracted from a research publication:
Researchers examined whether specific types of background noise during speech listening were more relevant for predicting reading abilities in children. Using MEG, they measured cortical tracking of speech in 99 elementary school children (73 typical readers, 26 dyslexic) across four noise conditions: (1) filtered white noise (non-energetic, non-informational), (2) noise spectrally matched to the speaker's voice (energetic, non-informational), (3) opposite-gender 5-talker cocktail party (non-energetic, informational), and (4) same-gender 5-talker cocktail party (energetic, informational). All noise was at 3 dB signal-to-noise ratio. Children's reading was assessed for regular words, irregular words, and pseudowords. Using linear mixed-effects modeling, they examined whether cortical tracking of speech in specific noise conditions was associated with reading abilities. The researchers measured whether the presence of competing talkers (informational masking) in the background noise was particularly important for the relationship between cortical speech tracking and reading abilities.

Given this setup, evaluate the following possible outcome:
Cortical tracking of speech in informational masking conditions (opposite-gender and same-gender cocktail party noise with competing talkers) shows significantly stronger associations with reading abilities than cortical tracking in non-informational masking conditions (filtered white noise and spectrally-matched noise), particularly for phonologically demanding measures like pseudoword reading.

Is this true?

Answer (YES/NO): NO